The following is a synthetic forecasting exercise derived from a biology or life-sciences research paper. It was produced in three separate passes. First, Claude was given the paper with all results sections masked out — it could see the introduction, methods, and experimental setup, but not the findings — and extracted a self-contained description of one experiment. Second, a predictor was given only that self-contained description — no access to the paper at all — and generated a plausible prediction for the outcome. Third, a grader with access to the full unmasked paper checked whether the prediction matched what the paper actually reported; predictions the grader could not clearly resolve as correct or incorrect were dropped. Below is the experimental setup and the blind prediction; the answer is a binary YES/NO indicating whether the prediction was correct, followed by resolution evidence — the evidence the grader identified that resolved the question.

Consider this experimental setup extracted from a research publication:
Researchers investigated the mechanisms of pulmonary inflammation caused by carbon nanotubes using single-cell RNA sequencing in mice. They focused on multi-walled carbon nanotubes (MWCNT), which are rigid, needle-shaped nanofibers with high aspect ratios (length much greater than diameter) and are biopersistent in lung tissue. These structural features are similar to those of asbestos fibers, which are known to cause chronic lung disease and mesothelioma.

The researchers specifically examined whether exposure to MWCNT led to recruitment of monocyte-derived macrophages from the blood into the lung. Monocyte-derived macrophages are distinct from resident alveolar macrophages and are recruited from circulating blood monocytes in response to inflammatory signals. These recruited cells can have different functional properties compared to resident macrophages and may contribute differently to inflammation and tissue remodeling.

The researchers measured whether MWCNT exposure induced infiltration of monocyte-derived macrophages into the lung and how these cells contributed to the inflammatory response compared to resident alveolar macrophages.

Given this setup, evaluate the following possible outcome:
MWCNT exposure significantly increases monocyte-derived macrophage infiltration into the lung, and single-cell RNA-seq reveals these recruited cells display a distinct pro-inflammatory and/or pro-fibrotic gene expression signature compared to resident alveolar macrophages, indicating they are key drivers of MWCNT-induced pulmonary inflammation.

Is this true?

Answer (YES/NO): YES